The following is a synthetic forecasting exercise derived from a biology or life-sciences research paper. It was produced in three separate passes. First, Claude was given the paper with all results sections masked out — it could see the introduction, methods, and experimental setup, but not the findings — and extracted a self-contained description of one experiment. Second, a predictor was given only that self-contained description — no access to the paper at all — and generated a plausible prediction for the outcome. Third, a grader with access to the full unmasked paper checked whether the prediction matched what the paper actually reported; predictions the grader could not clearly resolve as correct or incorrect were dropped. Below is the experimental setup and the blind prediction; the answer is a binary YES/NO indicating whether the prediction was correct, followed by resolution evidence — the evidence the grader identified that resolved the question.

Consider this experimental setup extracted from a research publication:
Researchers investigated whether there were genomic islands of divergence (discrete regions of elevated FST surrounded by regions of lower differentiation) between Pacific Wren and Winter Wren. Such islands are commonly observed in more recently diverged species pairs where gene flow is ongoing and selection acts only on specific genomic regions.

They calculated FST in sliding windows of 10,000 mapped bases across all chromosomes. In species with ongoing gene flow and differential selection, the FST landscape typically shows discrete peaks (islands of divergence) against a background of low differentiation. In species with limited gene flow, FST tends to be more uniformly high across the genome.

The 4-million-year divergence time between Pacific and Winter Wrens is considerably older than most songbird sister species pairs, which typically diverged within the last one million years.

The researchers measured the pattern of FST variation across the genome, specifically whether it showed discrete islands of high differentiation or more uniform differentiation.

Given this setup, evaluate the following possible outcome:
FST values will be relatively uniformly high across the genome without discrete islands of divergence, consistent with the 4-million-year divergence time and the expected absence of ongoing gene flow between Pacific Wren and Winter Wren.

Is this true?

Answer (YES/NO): NO